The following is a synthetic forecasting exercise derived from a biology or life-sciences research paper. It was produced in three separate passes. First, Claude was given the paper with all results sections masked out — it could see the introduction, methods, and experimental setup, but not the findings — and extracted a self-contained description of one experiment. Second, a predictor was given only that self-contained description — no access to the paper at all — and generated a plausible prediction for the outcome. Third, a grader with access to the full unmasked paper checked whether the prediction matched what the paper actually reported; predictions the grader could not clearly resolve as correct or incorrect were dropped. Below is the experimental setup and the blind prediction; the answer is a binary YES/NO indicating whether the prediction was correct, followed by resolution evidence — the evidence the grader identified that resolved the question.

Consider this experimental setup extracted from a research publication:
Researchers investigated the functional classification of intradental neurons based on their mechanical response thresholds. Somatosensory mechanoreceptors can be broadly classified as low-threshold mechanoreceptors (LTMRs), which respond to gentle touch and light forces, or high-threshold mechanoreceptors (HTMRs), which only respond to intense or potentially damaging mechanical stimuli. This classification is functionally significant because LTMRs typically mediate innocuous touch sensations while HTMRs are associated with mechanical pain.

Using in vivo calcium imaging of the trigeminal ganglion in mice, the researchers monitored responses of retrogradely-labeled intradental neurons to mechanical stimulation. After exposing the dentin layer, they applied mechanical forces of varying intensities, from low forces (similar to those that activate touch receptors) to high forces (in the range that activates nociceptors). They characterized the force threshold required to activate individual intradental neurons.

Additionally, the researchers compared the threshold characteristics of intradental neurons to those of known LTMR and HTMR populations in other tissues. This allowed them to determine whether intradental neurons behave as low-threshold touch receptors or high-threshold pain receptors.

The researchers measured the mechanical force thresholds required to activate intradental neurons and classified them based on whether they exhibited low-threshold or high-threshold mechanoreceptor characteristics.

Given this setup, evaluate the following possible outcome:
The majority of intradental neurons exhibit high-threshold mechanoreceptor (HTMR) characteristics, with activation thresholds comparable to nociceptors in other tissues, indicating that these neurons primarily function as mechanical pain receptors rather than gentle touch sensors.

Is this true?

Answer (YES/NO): YES